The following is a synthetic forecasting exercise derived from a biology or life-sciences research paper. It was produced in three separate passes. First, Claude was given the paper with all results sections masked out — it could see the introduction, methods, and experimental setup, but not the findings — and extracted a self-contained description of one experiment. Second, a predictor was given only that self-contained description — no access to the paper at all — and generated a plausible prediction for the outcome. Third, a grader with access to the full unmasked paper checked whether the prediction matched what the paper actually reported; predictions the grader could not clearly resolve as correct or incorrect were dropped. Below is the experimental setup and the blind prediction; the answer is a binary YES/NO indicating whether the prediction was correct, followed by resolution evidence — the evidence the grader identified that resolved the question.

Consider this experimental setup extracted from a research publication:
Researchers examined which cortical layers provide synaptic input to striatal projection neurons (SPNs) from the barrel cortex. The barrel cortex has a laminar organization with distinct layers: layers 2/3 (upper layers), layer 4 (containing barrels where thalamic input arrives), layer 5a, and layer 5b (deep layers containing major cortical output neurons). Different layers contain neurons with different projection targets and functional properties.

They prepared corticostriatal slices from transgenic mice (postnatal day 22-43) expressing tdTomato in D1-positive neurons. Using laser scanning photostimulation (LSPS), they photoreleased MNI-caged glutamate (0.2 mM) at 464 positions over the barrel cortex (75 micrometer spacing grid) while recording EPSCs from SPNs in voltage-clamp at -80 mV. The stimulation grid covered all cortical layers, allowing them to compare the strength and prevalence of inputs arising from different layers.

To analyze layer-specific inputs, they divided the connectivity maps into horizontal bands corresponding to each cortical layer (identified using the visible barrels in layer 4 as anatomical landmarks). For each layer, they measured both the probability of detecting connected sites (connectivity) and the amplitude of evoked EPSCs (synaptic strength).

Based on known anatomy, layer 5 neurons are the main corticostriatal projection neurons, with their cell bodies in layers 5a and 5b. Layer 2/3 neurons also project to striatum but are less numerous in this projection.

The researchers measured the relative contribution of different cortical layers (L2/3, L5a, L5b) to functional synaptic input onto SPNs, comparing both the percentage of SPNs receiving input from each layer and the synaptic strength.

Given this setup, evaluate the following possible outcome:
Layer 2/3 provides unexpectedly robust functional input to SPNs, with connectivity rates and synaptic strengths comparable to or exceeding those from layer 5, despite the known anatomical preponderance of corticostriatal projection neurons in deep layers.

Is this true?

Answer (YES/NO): NO